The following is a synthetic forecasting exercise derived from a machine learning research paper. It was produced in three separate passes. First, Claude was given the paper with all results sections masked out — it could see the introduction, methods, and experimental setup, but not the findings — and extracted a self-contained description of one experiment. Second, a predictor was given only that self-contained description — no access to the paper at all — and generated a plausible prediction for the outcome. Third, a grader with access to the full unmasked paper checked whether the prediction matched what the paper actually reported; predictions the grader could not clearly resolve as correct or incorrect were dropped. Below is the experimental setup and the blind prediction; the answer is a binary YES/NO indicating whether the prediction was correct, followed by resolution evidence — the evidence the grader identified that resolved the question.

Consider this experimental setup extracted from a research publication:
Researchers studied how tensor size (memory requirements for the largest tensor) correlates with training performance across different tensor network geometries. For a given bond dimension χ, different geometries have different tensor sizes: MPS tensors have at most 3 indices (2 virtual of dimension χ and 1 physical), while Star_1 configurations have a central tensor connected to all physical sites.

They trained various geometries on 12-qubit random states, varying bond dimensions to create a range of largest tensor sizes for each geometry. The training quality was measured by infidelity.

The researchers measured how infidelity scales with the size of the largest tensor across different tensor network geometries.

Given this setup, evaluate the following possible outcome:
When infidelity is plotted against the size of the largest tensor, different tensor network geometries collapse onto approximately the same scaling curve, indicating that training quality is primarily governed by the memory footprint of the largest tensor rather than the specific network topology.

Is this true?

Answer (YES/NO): NO